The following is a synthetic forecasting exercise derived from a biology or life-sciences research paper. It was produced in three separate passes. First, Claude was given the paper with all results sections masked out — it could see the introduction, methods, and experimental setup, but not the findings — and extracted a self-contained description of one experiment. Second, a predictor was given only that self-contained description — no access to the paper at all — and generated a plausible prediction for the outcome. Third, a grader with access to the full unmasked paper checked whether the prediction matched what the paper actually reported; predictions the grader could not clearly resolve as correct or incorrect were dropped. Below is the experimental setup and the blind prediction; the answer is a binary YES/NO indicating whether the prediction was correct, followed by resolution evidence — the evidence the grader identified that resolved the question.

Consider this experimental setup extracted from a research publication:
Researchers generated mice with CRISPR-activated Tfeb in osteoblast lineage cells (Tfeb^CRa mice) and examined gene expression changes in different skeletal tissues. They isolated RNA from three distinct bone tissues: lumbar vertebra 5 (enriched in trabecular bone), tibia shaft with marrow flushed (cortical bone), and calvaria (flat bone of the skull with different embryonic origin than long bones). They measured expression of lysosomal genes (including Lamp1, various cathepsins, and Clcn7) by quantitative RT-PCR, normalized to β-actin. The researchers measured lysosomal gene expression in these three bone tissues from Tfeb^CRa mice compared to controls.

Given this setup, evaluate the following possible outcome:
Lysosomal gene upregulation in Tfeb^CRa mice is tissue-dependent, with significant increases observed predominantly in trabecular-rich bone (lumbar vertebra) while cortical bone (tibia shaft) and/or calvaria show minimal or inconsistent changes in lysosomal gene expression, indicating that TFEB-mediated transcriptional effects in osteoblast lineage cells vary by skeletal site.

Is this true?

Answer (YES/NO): NO